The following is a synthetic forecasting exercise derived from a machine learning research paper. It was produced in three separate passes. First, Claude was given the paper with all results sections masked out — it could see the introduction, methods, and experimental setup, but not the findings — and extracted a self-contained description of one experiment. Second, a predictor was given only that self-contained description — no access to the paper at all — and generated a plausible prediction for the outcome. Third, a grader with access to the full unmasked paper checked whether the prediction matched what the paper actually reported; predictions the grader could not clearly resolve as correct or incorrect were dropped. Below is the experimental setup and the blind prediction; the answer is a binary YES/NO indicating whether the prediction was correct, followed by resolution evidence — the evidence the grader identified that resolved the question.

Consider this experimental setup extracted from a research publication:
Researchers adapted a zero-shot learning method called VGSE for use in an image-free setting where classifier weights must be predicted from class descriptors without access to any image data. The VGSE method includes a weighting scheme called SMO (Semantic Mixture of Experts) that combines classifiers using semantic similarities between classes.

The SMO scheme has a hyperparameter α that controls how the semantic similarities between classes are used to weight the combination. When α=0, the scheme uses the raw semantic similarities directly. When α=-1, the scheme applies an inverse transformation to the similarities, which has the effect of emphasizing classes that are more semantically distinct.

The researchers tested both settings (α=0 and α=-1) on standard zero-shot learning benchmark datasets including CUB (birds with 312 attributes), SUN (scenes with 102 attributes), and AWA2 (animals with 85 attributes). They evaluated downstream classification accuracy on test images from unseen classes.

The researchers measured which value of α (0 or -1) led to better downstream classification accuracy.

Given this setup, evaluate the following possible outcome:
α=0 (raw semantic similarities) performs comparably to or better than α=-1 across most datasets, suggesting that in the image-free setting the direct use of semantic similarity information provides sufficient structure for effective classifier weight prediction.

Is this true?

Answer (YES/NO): YES